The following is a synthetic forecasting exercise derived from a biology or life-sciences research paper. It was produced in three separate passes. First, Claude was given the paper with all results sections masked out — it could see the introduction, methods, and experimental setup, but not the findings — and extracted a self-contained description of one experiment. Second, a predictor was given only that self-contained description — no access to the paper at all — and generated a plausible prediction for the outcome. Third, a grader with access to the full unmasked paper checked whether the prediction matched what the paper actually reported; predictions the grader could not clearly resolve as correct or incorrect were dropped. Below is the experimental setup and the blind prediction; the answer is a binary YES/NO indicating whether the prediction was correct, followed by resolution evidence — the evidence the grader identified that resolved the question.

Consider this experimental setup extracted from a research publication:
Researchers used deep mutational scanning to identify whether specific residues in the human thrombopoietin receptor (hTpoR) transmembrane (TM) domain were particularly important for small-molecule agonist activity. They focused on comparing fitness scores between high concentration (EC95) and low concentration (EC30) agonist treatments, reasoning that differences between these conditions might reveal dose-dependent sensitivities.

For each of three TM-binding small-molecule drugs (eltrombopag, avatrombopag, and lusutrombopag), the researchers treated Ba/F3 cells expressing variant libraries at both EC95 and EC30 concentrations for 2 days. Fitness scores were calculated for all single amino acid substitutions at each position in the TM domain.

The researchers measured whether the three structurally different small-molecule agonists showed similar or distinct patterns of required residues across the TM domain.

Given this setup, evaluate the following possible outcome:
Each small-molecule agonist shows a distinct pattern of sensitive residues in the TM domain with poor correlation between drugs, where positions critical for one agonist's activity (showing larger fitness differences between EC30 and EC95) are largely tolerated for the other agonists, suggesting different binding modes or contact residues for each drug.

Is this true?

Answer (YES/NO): NO